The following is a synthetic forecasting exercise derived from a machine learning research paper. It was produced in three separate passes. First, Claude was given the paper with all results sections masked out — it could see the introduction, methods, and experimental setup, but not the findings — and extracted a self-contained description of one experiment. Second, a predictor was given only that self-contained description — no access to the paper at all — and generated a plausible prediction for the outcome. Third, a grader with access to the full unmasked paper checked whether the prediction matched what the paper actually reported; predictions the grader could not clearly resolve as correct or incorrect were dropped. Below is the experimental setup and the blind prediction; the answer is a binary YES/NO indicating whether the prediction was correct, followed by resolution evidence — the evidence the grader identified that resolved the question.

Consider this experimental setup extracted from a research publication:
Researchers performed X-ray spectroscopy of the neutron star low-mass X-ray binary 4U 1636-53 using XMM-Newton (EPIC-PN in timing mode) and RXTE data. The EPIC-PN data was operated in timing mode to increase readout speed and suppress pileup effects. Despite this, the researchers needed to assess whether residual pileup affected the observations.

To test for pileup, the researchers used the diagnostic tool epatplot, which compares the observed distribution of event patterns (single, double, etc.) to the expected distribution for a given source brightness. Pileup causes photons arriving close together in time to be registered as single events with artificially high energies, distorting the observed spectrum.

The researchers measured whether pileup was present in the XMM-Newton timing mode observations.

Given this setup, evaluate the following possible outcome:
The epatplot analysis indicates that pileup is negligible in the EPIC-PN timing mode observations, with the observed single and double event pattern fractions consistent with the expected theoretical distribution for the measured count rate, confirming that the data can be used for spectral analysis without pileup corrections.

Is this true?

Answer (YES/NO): NO